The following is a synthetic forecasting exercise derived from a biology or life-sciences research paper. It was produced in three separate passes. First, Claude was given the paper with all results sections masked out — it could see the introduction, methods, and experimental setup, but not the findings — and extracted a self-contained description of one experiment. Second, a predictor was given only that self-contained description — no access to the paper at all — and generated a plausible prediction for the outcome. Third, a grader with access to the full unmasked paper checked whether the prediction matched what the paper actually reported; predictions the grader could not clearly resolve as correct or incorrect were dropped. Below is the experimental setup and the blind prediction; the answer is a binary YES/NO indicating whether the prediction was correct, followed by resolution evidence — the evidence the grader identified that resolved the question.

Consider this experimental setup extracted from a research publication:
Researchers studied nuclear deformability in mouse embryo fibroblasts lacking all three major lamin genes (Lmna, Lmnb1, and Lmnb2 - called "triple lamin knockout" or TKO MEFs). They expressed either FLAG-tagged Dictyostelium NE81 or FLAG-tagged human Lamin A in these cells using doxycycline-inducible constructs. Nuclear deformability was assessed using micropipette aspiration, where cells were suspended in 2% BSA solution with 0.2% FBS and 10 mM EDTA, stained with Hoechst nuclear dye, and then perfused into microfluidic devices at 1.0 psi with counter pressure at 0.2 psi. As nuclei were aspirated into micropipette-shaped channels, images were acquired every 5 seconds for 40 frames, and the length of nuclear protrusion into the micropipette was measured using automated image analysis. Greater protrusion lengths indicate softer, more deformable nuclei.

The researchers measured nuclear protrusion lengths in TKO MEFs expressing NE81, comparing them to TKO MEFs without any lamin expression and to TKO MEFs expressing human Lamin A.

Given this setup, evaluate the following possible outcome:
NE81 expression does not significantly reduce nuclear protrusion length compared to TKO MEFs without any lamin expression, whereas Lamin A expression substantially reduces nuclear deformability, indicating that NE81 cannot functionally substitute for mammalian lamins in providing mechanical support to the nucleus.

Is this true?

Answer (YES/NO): NO